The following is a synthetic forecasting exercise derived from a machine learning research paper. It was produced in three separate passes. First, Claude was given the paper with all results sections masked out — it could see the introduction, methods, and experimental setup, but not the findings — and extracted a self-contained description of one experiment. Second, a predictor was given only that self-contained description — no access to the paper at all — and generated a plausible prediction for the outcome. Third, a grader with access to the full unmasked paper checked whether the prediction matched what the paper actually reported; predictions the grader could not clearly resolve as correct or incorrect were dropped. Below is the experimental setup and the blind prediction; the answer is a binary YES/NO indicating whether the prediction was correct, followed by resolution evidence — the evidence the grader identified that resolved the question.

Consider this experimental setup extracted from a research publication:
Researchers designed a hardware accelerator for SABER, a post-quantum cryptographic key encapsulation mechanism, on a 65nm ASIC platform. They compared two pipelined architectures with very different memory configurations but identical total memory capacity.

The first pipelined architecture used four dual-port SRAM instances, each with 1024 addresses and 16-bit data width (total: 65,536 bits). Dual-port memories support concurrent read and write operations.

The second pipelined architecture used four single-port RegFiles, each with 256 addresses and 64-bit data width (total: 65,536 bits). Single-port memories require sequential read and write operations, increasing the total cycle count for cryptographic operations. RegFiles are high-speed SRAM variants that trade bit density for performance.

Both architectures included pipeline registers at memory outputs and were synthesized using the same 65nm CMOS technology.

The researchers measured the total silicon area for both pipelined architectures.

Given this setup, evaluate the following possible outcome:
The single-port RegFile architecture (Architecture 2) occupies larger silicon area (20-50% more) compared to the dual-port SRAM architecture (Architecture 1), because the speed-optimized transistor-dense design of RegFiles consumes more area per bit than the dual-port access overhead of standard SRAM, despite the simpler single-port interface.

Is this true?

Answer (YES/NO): NO